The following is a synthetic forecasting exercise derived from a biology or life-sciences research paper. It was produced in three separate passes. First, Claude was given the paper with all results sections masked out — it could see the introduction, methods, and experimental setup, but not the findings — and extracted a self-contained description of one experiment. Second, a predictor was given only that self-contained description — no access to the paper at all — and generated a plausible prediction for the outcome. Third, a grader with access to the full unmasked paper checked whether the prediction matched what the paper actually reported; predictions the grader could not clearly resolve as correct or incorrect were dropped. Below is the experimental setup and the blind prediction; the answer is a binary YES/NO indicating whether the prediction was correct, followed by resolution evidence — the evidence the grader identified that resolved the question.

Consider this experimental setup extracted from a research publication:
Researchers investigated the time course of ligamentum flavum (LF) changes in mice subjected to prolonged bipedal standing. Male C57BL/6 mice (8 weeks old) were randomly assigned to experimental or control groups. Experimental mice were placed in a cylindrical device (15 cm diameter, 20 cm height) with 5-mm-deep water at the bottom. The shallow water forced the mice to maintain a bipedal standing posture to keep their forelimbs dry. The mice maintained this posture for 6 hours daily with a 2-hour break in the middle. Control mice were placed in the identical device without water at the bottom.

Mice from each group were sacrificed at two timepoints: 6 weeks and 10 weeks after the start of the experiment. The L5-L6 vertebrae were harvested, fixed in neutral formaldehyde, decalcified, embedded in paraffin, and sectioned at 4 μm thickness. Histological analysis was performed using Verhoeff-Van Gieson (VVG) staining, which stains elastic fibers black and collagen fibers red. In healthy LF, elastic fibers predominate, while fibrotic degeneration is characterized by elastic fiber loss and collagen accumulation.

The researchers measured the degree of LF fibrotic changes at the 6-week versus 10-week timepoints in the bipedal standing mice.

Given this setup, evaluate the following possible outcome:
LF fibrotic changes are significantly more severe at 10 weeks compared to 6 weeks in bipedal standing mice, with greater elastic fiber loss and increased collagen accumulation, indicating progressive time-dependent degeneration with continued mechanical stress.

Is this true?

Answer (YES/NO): YES